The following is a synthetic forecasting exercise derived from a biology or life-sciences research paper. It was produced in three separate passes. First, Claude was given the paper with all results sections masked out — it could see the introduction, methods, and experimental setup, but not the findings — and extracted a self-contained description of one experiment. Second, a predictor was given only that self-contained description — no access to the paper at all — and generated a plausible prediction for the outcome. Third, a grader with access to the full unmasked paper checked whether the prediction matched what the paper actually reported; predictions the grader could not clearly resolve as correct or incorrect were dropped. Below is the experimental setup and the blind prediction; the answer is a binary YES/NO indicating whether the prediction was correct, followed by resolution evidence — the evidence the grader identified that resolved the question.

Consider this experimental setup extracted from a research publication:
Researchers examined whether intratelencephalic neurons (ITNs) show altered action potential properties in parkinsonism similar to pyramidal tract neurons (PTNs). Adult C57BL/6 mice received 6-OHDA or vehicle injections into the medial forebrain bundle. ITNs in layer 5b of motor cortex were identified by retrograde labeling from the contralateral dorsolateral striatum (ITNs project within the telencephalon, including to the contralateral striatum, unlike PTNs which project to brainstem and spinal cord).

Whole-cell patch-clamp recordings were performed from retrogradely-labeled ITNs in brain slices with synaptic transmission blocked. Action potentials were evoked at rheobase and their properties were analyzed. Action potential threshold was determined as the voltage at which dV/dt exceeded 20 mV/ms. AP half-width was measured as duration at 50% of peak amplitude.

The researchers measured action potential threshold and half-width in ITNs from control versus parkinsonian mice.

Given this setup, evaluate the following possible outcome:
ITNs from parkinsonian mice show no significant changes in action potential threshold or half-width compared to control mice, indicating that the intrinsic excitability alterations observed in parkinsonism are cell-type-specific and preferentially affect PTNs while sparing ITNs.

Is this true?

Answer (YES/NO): YES